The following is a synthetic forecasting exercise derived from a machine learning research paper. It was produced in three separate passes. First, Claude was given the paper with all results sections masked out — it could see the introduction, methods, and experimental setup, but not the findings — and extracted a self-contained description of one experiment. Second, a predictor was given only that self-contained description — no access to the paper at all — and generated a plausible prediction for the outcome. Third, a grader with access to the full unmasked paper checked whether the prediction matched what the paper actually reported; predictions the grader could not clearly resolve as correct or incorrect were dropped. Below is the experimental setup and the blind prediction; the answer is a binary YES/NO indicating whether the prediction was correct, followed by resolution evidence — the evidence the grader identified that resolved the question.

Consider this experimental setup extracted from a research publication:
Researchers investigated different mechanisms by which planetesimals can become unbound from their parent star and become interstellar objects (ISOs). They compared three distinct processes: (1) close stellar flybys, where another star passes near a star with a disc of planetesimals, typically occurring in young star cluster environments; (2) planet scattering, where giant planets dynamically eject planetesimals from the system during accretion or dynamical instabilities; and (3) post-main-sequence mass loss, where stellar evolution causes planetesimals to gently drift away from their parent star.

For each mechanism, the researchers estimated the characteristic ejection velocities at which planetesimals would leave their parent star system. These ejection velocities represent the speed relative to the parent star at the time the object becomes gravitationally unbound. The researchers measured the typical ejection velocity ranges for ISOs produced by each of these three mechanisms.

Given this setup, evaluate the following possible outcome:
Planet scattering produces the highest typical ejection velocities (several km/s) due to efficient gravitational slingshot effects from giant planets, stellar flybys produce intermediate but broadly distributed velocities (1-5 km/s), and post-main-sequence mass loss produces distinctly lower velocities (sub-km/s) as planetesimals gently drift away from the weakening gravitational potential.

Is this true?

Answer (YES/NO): NO